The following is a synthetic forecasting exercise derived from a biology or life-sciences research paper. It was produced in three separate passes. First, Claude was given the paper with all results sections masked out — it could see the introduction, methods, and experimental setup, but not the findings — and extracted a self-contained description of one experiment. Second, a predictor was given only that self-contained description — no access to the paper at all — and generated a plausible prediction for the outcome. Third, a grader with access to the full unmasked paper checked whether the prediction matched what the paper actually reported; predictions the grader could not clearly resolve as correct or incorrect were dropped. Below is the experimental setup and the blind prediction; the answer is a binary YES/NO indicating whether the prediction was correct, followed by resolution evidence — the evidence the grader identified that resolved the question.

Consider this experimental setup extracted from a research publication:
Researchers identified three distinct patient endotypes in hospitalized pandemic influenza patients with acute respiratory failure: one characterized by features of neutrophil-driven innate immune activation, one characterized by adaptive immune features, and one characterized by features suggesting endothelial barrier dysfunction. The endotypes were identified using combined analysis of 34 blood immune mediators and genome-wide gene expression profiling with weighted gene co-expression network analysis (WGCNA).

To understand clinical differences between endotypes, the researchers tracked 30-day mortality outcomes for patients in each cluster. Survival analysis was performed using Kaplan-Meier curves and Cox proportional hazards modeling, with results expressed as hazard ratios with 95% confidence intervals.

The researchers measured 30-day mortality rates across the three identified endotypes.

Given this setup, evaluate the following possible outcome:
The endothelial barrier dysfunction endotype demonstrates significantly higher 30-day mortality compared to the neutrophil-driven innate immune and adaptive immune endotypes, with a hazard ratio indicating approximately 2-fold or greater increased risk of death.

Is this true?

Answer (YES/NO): NO